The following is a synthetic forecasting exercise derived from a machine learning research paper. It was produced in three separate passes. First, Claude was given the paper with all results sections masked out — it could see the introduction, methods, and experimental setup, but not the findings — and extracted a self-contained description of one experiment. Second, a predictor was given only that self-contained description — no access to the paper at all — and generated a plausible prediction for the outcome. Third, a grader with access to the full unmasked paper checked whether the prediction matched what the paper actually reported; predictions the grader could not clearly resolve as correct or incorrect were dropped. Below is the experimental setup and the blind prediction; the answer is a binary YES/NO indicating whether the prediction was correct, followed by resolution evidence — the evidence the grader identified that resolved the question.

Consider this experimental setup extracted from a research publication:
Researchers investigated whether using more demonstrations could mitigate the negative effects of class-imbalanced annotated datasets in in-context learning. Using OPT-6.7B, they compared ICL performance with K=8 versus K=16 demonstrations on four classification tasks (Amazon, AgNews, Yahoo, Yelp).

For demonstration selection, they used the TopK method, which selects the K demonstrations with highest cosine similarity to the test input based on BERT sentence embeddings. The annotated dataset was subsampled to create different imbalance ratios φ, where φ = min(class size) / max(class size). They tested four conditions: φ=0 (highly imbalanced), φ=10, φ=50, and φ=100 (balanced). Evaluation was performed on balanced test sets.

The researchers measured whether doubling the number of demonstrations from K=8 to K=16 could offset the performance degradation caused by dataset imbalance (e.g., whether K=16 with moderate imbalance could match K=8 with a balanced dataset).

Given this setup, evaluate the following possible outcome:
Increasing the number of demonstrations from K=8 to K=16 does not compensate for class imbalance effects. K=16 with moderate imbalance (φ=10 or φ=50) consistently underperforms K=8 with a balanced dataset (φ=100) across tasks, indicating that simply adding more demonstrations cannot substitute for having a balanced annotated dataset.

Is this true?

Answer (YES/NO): NO